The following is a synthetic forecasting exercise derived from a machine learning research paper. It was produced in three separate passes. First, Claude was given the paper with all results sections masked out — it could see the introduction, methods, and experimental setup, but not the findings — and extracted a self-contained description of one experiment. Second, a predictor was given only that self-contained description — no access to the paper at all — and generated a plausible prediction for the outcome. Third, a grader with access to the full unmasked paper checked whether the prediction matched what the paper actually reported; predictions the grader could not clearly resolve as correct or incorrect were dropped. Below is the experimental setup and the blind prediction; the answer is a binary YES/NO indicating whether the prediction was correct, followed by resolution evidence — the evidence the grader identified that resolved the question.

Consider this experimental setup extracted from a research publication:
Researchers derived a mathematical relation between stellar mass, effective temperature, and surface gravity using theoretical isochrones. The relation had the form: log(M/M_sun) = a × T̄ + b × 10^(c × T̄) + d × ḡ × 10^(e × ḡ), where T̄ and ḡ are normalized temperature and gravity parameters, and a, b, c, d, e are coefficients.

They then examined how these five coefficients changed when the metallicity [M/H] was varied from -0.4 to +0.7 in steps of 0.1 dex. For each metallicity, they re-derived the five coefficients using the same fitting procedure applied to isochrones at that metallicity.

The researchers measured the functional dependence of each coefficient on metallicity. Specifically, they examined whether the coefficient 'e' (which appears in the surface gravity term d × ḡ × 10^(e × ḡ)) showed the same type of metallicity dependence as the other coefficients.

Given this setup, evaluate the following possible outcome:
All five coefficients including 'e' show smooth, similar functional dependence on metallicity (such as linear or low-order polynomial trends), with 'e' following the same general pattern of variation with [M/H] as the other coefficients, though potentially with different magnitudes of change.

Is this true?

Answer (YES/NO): NO